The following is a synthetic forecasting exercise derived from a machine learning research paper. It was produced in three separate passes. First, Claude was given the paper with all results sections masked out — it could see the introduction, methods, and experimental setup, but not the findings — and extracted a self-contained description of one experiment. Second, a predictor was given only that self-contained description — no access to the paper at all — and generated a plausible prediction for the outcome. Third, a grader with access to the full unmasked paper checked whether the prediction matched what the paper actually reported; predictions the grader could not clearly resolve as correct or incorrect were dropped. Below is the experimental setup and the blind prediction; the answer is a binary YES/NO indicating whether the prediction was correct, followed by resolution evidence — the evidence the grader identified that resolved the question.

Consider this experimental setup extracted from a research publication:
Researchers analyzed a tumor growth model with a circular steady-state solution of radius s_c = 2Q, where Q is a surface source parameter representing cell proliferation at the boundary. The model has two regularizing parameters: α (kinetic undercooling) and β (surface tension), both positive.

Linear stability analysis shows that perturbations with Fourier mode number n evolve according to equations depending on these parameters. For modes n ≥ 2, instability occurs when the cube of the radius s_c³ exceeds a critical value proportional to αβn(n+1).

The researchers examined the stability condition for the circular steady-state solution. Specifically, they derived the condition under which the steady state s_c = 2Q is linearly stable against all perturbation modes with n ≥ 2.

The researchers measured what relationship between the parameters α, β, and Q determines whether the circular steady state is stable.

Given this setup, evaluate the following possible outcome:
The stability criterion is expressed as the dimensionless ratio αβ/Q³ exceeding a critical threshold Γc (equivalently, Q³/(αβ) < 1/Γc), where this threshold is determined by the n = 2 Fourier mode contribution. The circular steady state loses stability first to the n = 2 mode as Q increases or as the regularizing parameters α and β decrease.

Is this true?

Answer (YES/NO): YES